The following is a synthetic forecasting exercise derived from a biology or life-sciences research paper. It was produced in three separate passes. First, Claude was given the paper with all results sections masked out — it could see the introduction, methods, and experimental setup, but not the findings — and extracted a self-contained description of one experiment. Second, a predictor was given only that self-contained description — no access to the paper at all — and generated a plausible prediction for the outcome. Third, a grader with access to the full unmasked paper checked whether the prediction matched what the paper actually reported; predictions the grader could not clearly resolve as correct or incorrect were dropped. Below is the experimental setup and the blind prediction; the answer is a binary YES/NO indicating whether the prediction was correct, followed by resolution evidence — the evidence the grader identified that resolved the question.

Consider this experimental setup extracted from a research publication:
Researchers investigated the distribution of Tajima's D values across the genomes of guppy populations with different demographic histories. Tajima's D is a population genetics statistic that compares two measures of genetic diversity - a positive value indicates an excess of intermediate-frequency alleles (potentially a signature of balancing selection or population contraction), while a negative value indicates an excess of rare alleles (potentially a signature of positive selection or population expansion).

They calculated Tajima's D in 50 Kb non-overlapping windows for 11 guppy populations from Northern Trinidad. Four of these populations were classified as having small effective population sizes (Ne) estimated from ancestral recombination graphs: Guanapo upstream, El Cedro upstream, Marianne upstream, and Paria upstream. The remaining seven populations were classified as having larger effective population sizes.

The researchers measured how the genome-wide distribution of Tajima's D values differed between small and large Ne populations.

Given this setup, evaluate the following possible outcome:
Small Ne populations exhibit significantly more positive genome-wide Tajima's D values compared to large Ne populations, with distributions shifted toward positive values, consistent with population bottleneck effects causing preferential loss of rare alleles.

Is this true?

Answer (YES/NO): NO